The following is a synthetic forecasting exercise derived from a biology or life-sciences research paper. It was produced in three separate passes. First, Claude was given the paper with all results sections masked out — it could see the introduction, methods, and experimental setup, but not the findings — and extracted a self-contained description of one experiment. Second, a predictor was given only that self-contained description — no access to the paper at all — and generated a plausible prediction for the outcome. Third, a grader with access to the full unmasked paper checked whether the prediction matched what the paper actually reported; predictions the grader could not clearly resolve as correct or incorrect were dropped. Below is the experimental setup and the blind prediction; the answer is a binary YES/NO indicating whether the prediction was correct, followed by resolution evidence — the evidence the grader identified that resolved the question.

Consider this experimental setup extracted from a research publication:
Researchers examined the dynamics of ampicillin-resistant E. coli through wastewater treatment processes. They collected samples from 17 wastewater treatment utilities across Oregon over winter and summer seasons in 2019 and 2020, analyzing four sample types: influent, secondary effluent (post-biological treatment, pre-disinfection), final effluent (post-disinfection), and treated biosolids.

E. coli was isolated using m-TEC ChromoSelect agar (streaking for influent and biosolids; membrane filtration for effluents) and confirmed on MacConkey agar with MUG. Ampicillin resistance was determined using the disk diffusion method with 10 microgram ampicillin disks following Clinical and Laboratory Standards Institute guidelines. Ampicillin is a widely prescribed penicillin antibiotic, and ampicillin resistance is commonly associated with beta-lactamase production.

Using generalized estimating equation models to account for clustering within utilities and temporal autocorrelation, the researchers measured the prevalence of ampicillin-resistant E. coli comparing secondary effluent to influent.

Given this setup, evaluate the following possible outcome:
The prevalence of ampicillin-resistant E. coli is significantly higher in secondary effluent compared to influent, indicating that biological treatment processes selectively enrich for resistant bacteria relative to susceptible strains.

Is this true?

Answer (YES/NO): NO